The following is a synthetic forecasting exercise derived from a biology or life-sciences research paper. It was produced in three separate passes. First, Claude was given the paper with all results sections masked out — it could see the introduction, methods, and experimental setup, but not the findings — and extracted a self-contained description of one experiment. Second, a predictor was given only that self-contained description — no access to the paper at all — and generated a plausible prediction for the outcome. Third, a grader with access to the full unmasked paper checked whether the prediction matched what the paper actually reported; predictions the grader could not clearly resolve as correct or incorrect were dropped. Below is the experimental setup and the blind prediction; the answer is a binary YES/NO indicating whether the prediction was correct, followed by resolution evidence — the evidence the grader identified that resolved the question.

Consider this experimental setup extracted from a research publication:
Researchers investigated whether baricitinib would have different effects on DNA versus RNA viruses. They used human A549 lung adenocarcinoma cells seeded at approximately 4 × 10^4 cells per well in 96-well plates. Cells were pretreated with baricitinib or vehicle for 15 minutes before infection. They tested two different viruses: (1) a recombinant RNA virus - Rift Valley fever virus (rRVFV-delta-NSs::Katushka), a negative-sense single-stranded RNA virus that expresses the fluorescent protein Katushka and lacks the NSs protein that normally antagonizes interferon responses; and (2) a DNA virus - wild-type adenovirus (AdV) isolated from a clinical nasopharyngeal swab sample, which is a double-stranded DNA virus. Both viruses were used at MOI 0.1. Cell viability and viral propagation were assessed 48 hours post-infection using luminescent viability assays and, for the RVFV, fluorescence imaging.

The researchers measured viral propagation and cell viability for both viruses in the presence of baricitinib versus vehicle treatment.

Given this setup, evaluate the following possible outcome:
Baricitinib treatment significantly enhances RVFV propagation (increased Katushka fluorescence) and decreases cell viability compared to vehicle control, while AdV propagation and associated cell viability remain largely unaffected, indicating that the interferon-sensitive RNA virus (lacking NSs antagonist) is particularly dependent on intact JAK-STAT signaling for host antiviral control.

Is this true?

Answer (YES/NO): NO